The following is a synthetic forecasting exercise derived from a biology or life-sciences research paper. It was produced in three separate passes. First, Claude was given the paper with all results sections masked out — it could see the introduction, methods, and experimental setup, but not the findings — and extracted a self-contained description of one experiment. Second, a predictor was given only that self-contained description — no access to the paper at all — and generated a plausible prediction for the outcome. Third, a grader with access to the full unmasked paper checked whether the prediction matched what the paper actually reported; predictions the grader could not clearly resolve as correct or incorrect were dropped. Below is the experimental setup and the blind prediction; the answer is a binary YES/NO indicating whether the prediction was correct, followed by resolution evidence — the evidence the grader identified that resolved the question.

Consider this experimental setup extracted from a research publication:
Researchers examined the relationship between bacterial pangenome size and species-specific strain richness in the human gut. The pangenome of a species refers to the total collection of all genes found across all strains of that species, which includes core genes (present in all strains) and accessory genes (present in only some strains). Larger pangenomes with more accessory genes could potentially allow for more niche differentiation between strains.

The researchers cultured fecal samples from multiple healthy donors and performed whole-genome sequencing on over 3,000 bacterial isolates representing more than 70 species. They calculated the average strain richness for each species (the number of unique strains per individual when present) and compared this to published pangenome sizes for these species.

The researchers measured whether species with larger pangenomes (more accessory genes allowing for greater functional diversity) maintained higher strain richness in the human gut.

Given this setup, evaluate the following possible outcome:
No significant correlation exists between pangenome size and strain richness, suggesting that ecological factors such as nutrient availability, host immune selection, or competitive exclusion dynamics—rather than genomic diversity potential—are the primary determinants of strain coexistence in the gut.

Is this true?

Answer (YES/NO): NO